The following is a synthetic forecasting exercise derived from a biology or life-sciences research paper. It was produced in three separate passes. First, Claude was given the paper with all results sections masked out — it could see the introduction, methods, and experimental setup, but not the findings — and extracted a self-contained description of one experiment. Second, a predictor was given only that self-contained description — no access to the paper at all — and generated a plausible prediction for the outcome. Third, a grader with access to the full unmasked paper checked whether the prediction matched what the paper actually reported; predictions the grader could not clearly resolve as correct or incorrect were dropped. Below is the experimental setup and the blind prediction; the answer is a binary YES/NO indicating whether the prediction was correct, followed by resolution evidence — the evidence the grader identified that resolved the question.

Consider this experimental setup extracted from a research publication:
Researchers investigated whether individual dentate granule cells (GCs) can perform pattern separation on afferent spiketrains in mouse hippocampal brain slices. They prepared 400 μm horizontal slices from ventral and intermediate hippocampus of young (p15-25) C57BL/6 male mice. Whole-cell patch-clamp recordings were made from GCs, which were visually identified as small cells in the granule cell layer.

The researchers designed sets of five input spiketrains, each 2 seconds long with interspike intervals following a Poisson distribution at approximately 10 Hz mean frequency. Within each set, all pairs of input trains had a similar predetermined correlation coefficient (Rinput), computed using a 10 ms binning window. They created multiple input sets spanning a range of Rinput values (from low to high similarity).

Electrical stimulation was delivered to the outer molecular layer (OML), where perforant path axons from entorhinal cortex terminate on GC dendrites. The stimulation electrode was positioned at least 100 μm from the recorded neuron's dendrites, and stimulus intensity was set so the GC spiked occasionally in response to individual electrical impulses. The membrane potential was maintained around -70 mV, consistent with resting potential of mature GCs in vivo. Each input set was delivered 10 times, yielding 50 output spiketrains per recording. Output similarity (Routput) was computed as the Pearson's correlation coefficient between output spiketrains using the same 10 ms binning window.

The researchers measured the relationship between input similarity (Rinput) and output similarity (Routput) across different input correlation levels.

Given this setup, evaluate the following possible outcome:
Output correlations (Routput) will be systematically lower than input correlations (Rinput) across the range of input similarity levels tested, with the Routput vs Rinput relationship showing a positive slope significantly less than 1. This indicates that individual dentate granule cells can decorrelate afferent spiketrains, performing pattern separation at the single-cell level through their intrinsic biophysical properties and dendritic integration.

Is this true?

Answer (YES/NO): YES